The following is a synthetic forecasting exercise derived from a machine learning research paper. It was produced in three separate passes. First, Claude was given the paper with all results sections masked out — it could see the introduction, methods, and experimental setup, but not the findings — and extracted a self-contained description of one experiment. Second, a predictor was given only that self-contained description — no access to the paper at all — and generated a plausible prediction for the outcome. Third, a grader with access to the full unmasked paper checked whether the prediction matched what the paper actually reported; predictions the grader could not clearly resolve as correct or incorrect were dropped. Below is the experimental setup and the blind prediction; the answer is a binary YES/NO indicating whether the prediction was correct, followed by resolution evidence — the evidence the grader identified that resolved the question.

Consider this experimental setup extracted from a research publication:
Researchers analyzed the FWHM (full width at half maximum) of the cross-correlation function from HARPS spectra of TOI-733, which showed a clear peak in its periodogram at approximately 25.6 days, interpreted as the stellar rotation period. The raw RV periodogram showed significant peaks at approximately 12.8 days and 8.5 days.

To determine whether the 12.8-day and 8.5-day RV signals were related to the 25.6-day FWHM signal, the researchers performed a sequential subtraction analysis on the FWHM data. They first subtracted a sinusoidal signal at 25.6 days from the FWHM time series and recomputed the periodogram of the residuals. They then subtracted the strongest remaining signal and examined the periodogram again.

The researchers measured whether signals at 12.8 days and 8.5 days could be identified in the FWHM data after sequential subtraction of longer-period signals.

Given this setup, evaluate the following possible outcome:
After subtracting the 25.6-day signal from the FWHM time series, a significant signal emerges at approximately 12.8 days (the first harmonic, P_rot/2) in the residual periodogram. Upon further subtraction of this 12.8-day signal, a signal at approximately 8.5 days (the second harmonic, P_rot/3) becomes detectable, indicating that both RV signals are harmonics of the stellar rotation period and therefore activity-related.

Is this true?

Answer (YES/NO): NO